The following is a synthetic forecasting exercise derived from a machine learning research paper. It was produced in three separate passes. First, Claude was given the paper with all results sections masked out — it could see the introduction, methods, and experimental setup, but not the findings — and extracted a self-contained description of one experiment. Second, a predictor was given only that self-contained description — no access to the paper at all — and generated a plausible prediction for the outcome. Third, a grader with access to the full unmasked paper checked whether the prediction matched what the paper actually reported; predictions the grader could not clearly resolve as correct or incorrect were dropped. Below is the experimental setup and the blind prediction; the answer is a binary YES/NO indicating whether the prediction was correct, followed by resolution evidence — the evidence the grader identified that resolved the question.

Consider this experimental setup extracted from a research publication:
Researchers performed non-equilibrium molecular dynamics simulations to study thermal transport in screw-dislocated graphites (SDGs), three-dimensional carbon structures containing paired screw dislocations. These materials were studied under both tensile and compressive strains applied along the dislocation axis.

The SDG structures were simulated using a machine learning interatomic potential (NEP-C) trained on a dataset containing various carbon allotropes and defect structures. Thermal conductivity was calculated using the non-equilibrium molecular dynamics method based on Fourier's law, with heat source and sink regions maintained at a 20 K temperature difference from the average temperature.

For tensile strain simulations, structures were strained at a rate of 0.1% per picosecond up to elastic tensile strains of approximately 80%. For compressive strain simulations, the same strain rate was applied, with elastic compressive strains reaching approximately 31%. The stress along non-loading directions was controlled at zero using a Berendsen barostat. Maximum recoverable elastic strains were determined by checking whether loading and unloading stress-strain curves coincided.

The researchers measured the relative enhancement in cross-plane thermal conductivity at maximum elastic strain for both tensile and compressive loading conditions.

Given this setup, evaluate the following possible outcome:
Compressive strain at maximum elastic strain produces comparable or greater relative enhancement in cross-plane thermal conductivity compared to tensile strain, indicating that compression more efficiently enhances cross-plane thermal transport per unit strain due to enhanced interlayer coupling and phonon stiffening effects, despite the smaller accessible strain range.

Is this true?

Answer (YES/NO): YES